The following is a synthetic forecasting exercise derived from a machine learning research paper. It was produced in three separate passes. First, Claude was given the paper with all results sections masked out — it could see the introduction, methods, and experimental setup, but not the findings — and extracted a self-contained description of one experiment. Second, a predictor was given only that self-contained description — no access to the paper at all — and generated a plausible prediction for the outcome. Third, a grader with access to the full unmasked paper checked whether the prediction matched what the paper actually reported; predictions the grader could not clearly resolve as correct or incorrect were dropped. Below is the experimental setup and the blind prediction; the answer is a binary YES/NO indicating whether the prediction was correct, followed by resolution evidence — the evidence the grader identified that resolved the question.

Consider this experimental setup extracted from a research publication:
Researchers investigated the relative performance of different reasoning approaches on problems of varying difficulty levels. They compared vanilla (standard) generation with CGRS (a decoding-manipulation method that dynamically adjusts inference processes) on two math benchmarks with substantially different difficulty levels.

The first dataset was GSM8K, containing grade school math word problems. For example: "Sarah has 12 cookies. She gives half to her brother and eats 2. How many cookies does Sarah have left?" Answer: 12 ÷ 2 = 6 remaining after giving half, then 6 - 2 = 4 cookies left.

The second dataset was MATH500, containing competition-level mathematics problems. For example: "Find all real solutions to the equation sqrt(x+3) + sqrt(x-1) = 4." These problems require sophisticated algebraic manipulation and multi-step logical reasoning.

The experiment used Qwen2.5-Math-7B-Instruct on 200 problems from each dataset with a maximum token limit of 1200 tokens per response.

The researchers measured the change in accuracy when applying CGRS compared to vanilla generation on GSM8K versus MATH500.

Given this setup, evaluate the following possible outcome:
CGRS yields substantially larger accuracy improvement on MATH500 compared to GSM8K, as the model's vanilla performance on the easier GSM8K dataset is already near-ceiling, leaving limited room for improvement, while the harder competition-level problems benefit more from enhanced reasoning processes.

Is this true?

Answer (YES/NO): NO